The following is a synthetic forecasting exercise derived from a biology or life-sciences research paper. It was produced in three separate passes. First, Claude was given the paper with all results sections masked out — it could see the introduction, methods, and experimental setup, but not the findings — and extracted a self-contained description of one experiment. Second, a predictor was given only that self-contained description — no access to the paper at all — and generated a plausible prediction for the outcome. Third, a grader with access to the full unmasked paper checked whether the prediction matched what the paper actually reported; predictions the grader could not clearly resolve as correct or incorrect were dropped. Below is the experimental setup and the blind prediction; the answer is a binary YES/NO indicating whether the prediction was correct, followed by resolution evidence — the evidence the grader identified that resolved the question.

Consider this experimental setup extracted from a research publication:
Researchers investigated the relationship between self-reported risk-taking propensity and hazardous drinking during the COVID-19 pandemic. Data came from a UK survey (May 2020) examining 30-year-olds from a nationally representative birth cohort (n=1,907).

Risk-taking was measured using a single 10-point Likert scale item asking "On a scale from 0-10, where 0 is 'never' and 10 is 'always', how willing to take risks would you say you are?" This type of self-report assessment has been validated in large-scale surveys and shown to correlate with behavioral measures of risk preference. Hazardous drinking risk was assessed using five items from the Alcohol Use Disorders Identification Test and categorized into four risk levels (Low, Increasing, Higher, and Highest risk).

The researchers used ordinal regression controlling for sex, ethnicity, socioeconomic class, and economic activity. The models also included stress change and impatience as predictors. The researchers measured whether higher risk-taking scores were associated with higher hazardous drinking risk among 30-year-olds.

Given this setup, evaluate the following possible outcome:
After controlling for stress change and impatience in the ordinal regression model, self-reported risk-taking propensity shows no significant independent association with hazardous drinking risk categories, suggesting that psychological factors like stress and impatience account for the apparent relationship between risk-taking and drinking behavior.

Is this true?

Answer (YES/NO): NO